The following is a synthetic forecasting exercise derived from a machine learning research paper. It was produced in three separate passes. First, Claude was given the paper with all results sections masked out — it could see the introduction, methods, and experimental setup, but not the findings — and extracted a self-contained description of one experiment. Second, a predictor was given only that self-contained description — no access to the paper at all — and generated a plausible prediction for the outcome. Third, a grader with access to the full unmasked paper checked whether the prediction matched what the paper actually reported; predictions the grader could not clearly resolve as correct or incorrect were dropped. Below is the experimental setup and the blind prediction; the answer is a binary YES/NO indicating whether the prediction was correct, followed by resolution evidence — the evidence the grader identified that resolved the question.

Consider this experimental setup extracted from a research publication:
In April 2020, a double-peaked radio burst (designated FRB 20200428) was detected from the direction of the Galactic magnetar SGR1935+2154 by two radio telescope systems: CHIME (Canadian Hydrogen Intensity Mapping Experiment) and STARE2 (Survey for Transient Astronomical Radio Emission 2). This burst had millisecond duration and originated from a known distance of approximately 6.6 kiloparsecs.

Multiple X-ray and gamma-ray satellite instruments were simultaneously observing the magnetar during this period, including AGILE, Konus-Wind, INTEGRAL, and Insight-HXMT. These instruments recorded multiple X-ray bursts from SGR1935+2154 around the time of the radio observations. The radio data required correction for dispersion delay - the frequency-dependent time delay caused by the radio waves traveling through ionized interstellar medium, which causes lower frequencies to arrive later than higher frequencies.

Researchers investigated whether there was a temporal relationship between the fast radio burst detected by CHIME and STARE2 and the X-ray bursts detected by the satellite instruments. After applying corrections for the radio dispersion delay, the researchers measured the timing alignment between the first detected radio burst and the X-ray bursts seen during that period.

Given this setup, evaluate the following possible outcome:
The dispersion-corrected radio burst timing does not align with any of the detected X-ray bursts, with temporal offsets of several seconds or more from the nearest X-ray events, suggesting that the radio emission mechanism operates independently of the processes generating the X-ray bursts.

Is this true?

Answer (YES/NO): NO